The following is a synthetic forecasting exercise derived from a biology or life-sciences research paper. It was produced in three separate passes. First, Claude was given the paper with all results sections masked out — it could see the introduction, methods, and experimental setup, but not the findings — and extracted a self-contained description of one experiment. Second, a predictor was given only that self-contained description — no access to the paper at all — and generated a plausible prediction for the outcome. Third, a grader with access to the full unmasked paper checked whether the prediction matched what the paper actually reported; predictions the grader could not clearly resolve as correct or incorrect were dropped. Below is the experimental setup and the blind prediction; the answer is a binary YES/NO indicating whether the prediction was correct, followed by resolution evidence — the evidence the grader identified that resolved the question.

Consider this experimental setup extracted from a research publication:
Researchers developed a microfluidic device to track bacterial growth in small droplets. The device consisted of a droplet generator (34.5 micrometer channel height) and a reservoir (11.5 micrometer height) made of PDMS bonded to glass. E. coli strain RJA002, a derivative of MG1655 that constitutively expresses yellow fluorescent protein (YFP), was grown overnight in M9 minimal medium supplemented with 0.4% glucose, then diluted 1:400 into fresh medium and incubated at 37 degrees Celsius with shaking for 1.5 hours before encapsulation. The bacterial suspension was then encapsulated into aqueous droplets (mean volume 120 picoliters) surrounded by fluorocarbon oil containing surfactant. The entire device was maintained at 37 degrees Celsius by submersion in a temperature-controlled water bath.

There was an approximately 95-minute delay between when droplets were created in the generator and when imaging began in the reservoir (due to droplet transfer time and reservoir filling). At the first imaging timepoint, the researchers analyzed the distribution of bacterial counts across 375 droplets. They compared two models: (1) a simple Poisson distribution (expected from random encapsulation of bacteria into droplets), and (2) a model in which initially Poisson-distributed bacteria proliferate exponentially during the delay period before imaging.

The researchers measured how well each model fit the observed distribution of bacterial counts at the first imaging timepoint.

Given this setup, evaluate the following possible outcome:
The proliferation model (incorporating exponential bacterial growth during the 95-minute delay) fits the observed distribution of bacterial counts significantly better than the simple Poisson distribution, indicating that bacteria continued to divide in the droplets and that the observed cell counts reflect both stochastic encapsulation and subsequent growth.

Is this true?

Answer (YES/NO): YES